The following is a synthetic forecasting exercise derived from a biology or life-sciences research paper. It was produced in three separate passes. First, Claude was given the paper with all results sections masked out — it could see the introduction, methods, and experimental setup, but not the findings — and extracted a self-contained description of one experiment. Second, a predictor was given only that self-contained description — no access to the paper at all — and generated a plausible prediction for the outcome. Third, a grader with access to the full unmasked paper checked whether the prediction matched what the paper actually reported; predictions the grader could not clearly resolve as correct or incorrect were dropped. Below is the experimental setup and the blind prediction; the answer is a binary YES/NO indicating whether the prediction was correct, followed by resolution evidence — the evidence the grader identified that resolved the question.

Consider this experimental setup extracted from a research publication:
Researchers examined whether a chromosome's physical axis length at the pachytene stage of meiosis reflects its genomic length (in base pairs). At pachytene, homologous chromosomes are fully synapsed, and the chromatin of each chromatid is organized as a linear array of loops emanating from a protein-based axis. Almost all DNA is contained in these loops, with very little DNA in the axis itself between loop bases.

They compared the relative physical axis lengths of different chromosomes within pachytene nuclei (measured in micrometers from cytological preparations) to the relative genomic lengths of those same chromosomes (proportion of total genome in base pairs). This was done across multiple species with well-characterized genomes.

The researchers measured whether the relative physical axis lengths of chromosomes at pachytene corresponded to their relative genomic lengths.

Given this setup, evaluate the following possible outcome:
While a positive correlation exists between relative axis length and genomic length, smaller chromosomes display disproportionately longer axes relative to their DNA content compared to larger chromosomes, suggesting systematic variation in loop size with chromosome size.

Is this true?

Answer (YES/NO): NO